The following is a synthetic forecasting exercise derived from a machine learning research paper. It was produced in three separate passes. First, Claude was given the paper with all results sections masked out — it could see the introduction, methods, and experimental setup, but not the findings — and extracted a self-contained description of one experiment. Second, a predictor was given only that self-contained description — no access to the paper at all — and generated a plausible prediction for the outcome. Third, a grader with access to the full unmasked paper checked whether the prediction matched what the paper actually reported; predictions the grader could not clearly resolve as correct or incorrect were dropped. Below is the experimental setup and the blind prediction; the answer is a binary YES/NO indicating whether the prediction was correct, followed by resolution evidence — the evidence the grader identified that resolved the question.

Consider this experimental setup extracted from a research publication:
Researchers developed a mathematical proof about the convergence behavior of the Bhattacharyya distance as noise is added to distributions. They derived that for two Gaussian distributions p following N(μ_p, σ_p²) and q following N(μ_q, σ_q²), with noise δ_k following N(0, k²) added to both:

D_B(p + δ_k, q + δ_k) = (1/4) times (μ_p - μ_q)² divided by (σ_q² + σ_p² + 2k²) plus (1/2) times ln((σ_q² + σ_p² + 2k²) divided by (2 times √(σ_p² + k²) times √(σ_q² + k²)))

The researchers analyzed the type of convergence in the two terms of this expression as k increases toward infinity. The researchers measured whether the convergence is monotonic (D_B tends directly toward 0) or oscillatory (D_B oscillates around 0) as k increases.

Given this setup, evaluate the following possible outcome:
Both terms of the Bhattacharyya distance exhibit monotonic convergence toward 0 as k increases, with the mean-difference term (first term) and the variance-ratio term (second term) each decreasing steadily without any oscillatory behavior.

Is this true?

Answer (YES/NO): YES